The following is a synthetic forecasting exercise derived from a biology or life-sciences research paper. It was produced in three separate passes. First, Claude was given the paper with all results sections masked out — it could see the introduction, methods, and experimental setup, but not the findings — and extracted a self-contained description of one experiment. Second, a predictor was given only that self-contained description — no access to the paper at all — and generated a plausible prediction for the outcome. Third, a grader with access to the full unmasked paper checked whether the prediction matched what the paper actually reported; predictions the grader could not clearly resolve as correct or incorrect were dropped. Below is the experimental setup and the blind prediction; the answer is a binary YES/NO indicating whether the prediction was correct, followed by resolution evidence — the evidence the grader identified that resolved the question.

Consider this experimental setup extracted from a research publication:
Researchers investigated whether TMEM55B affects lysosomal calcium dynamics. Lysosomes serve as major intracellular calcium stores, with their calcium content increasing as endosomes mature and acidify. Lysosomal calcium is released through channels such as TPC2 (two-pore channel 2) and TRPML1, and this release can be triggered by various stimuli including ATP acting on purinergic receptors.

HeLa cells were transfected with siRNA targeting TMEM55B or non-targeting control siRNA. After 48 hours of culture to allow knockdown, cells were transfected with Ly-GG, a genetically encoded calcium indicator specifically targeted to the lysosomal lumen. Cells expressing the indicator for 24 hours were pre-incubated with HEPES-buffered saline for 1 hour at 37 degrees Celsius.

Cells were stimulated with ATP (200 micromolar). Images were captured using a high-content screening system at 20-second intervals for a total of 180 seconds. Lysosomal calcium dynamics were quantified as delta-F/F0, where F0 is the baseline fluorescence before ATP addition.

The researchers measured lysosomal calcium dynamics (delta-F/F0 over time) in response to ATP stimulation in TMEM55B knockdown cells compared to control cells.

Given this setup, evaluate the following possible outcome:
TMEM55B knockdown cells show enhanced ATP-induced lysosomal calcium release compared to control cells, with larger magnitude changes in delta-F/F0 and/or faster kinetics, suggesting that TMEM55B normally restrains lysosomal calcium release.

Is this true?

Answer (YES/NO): NO